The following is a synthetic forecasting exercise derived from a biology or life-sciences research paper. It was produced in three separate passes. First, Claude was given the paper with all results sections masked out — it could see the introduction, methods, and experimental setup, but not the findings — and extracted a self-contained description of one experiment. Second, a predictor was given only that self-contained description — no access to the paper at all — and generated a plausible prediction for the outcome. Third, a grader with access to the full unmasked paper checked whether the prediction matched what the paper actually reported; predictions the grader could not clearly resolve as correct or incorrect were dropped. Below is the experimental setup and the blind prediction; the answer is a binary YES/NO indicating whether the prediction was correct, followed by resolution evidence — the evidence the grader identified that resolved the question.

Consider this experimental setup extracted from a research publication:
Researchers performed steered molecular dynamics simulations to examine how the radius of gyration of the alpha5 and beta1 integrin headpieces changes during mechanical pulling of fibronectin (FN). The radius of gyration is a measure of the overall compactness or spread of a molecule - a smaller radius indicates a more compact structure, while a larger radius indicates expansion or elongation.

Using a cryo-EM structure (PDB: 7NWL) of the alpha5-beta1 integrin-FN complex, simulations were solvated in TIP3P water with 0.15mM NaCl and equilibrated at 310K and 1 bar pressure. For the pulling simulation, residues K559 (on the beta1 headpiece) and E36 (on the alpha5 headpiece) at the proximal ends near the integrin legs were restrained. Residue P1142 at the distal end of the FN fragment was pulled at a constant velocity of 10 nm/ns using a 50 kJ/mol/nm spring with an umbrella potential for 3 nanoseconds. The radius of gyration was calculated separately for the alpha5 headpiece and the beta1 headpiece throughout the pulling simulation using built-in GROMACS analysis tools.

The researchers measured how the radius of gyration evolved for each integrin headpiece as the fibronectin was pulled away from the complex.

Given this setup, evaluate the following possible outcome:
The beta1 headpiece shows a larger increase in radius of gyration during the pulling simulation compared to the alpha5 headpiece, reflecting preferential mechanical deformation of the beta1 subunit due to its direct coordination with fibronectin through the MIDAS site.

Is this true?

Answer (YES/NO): NO